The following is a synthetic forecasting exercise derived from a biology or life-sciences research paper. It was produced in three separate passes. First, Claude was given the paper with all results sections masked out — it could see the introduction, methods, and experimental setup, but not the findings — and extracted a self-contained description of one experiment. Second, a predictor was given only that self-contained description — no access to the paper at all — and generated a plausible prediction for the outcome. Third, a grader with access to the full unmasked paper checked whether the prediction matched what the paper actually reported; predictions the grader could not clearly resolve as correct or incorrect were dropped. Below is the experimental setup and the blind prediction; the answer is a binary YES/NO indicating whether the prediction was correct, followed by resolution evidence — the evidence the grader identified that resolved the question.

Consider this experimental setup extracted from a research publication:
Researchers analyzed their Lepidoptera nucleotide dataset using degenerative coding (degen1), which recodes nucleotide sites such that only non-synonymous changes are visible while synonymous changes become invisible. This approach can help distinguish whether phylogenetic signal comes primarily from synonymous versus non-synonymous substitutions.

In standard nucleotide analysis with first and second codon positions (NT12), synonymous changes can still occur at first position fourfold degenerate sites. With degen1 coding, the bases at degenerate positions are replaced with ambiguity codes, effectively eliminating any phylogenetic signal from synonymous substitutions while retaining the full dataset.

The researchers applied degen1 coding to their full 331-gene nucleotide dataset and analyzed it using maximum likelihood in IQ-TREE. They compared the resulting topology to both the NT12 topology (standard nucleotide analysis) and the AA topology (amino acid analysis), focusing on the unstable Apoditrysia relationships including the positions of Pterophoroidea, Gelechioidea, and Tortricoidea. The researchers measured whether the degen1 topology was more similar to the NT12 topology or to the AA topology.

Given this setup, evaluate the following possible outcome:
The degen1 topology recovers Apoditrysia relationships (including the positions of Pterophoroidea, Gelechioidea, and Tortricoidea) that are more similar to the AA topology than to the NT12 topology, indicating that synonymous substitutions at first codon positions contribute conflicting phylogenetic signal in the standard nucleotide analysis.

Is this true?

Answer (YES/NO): NO